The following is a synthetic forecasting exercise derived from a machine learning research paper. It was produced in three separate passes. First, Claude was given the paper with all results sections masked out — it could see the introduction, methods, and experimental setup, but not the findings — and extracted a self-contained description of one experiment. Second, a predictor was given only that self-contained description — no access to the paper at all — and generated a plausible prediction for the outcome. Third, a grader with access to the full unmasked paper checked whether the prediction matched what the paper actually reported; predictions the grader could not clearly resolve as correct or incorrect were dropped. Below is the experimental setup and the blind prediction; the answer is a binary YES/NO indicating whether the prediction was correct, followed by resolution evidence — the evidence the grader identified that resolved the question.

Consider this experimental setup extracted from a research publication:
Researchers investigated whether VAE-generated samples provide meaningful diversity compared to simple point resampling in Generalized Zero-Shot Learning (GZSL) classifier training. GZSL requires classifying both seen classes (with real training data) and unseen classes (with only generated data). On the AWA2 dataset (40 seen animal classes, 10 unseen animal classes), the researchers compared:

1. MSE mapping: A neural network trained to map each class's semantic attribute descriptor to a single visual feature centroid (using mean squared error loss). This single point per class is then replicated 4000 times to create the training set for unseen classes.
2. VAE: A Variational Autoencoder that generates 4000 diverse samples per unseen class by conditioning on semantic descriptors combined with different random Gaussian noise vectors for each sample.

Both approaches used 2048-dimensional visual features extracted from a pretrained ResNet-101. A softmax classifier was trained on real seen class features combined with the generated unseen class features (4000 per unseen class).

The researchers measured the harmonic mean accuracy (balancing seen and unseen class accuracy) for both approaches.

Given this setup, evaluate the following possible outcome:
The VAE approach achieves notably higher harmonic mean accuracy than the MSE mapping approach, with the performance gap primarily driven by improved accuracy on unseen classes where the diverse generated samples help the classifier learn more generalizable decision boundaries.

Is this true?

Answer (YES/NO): NO